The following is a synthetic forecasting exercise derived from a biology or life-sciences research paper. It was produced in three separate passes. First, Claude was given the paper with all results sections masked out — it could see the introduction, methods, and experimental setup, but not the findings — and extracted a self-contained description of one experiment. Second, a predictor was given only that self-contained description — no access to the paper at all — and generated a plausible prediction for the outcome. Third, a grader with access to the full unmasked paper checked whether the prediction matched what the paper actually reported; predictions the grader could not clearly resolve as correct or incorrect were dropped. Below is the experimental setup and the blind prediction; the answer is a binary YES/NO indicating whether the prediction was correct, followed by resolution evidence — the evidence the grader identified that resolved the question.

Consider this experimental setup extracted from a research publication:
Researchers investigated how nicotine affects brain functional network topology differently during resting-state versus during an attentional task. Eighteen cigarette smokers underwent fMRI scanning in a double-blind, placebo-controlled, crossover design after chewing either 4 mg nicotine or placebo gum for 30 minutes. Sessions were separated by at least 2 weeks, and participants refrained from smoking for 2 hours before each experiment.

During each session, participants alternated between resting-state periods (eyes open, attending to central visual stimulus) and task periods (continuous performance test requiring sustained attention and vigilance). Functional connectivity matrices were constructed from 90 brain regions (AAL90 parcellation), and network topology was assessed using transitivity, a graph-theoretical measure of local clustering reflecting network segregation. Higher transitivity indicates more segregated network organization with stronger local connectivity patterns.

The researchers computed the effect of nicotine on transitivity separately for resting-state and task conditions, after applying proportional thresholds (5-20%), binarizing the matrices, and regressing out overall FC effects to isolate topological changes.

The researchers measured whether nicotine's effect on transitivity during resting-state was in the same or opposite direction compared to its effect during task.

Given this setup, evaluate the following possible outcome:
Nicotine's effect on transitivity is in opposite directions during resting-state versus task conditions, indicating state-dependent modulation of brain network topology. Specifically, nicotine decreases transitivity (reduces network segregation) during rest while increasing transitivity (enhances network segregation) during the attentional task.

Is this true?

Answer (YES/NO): NO